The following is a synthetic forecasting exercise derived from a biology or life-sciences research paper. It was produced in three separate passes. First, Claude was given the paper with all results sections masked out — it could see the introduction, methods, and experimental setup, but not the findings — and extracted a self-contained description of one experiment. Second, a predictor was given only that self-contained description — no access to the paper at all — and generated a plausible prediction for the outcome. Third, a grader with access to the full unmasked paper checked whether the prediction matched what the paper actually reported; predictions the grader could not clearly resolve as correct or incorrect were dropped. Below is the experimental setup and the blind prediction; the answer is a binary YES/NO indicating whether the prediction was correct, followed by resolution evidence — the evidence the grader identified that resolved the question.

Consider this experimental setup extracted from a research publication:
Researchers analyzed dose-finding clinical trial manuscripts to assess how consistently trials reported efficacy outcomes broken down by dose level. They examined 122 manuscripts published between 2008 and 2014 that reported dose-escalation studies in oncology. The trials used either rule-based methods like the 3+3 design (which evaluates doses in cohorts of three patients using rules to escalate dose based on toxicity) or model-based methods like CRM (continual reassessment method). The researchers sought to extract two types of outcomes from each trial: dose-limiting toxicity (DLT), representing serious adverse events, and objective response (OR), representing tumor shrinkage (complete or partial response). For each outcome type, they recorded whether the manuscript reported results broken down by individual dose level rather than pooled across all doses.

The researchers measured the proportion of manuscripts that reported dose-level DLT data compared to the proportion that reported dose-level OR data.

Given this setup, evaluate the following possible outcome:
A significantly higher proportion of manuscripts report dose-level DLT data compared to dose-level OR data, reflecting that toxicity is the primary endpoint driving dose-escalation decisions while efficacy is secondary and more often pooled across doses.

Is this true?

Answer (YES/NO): YES